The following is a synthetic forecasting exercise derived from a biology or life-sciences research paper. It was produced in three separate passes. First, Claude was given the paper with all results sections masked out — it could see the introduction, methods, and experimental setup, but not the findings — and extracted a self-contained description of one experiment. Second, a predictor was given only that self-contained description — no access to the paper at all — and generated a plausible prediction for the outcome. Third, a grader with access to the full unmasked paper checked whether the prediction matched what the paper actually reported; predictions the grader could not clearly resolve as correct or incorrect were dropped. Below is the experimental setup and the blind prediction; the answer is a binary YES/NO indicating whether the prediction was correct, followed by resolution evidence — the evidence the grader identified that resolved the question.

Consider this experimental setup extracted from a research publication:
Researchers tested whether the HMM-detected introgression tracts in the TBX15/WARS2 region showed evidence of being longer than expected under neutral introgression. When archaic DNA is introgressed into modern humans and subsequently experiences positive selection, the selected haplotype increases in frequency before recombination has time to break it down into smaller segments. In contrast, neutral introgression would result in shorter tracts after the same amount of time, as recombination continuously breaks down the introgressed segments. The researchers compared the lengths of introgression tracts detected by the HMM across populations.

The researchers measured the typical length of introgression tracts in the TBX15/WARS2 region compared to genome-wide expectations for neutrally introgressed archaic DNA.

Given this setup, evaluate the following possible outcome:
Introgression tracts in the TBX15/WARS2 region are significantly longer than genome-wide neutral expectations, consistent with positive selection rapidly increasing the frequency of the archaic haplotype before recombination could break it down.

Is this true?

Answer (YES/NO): YES